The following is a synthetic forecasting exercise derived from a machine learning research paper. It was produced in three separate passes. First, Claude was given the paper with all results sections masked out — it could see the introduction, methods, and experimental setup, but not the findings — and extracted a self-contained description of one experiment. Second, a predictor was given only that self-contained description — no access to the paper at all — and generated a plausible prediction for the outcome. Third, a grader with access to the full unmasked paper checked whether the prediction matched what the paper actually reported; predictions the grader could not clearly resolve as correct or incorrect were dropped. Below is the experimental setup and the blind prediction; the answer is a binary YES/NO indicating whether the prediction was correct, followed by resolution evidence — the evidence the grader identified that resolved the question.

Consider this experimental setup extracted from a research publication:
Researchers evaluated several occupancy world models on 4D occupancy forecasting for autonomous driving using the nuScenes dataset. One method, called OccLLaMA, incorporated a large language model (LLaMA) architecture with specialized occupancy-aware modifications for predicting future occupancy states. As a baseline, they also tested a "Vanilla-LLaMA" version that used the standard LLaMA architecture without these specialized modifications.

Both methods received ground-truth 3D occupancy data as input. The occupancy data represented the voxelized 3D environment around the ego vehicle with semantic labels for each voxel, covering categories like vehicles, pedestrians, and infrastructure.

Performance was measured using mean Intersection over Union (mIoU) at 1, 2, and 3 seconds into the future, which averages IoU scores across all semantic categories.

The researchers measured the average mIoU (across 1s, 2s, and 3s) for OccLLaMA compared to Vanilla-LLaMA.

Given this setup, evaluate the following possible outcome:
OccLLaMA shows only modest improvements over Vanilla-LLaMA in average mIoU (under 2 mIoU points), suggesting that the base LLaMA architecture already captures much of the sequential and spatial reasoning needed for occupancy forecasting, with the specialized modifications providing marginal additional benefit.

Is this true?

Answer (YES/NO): NO